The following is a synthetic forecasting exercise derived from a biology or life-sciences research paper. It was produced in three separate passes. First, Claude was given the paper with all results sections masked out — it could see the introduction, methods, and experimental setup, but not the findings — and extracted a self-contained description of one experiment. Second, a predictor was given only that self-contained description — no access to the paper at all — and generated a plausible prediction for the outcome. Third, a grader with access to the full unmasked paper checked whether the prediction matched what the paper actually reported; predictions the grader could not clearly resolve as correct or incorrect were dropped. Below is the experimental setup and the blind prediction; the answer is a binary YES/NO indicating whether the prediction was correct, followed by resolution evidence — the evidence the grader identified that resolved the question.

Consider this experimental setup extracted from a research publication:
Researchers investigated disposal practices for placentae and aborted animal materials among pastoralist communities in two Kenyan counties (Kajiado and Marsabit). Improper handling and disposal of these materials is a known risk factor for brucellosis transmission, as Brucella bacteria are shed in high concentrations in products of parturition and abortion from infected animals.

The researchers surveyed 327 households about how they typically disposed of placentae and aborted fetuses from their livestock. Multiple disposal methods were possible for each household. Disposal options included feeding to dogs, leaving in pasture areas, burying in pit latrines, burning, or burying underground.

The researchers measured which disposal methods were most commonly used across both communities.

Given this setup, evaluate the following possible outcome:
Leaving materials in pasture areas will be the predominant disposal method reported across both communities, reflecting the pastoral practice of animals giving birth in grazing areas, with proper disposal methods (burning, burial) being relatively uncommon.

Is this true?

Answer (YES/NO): NO